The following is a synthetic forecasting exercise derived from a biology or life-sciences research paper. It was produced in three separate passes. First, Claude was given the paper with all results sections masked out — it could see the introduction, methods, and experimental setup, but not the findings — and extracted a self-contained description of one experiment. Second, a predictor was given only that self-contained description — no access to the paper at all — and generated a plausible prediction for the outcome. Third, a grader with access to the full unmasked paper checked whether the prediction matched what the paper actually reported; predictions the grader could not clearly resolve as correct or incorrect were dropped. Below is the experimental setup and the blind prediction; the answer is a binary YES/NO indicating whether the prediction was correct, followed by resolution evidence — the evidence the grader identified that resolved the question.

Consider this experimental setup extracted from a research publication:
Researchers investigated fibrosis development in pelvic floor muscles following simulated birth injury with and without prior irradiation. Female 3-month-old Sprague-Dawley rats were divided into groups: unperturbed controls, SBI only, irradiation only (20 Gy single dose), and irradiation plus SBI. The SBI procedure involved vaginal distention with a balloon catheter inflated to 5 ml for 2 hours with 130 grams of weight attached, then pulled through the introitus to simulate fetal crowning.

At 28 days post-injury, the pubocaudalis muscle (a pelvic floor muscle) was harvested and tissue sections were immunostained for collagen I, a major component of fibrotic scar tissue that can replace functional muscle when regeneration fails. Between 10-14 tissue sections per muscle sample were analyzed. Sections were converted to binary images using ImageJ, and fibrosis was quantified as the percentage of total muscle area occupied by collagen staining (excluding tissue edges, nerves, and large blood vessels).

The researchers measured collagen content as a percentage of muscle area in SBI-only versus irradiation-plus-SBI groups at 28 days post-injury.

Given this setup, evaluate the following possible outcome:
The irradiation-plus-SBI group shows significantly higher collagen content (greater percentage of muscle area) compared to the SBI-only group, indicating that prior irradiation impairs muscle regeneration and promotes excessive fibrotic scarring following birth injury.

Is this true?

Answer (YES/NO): NO